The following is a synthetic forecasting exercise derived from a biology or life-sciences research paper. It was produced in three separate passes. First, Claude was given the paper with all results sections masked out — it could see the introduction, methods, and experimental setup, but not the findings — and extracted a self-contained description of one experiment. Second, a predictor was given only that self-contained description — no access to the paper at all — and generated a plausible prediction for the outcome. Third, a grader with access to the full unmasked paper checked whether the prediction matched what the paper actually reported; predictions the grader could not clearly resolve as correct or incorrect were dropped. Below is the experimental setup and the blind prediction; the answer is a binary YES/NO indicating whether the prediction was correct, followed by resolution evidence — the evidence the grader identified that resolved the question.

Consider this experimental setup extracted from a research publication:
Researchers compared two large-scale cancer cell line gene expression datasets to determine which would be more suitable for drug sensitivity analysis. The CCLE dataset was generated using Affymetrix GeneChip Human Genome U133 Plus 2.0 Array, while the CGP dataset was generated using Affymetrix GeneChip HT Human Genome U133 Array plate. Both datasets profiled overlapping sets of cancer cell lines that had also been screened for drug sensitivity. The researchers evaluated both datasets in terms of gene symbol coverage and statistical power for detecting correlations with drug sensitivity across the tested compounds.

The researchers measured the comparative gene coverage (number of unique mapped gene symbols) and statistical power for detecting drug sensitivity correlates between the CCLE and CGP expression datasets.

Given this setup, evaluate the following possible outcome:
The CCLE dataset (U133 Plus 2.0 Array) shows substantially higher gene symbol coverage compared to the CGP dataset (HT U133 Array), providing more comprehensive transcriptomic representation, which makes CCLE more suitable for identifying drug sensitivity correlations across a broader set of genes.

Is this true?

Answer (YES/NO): YES